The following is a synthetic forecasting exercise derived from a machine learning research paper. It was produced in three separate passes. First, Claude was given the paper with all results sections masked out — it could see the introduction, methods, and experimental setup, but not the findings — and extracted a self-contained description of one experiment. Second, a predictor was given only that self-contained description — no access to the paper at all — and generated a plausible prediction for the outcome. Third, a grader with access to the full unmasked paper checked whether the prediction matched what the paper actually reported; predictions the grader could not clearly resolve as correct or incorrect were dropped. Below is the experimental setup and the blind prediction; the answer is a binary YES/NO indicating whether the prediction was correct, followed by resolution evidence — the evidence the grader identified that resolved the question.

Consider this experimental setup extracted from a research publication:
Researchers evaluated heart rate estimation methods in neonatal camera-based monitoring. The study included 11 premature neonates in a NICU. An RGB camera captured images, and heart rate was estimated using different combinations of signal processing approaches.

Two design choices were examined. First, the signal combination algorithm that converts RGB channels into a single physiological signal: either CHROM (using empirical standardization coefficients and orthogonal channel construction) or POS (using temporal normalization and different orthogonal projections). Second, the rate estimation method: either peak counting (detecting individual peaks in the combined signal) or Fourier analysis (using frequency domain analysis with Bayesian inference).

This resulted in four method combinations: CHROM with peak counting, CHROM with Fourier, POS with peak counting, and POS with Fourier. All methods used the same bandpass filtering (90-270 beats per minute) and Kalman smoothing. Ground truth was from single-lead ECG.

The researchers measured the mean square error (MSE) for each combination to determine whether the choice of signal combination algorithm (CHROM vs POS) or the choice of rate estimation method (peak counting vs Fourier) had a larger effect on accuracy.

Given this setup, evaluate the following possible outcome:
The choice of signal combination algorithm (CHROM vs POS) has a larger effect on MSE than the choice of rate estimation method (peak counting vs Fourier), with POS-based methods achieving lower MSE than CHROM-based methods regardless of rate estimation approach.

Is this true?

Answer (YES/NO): NO